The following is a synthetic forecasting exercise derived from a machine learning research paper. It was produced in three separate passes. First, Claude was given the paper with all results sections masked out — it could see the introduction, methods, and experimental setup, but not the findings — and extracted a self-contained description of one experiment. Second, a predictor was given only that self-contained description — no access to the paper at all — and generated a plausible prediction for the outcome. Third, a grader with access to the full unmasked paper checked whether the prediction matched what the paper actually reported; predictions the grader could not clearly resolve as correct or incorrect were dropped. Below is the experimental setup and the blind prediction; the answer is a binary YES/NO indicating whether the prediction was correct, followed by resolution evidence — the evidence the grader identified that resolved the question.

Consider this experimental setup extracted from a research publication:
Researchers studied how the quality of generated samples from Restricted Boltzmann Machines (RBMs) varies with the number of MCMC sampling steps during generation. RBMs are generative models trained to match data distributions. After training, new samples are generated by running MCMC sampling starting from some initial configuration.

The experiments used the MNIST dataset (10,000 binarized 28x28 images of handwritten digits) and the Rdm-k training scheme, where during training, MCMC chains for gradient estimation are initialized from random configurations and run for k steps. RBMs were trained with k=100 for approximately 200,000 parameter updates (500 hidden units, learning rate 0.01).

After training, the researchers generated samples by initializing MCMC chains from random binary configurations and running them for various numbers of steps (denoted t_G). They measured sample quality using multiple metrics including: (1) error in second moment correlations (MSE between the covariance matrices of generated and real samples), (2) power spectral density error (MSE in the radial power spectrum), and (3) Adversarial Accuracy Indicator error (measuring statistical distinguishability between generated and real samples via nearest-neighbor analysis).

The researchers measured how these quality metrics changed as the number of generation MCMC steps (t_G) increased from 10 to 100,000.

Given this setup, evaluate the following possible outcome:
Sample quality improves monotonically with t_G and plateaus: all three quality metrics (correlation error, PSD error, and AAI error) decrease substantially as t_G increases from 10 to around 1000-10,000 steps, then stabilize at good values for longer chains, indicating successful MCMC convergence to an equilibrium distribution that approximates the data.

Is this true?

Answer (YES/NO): NO